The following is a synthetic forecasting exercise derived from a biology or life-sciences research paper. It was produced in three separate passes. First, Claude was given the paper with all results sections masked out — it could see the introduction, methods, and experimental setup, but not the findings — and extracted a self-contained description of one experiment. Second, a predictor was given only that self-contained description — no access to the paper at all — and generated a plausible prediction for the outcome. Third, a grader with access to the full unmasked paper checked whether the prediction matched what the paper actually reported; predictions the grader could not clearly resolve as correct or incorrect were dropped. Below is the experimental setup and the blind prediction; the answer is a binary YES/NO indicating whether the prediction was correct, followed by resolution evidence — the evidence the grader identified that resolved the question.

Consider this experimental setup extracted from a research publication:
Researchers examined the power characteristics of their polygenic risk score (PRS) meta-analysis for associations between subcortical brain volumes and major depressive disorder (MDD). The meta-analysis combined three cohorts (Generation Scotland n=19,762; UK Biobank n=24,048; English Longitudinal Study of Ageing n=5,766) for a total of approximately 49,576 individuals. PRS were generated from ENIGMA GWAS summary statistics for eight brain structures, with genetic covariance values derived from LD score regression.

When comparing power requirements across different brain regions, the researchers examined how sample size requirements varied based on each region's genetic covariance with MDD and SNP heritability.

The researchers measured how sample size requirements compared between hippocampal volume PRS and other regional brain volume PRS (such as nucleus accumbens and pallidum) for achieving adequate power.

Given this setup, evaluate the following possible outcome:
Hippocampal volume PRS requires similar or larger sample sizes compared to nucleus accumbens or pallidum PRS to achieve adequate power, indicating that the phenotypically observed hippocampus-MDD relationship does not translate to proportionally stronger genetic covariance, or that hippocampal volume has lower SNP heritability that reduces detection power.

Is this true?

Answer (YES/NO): NO